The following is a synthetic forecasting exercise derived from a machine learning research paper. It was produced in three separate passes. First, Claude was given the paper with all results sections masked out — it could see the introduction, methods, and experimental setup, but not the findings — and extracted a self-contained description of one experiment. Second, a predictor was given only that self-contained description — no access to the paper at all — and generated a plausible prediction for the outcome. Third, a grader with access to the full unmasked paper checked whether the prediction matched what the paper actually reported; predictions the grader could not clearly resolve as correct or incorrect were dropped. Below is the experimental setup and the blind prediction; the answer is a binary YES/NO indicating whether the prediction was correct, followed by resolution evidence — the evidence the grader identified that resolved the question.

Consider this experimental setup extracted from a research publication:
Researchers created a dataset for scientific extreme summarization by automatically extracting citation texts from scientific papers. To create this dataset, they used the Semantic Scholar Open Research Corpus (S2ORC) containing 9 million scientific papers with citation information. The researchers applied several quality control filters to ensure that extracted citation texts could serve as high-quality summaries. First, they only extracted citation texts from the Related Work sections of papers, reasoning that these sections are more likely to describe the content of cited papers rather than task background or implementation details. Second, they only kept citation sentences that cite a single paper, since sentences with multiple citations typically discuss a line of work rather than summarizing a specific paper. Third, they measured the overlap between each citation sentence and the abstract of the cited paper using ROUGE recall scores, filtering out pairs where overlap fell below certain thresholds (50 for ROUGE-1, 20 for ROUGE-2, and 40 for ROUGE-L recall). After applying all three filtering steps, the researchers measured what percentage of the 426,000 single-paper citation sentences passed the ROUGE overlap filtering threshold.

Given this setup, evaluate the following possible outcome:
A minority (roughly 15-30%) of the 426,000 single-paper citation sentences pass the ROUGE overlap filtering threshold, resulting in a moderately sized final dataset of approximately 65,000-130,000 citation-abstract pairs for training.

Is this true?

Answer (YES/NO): YES